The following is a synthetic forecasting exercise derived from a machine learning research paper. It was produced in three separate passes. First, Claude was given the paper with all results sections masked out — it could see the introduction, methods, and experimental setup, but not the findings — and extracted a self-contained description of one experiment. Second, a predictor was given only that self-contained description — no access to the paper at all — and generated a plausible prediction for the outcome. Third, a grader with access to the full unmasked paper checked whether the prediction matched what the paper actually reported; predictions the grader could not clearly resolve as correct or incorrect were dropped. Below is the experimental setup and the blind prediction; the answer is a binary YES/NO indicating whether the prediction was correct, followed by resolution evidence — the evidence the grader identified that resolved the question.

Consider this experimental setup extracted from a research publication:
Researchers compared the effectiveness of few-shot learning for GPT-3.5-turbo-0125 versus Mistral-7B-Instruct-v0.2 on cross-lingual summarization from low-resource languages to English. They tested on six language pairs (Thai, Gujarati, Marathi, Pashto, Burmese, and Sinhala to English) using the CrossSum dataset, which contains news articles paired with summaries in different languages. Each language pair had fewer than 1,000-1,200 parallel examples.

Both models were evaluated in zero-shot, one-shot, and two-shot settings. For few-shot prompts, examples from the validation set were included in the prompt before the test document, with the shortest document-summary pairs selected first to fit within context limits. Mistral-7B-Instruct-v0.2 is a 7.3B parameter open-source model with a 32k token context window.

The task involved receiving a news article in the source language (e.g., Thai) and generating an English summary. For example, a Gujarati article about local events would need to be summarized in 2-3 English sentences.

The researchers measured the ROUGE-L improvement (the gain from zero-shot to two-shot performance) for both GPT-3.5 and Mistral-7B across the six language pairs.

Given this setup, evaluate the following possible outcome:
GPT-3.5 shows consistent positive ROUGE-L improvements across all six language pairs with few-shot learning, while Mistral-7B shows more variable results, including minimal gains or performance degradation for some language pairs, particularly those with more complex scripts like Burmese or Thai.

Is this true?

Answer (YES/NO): NO